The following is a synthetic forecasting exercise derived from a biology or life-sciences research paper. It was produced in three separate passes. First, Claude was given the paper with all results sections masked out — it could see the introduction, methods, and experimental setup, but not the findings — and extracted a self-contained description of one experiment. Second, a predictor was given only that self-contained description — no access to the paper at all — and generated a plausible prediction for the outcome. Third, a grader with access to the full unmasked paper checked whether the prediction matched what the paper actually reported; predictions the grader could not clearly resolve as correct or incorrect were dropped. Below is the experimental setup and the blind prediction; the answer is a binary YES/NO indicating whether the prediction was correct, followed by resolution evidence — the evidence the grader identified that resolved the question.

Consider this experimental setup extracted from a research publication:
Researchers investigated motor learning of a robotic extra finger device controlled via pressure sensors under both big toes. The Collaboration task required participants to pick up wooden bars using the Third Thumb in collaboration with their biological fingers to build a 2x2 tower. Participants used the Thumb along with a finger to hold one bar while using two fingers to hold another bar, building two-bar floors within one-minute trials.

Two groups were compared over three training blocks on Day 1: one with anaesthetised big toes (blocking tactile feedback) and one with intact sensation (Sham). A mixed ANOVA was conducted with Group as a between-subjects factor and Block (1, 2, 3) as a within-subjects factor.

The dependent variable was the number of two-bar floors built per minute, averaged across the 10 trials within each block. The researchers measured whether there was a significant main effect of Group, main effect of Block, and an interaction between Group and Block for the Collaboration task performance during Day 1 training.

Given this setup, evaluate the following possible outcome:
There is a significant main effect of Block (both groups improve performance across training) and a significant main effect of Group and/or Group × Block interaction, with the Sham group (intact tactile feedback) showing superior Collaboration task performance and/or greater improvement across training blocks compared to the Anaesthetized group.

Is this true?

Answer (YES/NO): NO